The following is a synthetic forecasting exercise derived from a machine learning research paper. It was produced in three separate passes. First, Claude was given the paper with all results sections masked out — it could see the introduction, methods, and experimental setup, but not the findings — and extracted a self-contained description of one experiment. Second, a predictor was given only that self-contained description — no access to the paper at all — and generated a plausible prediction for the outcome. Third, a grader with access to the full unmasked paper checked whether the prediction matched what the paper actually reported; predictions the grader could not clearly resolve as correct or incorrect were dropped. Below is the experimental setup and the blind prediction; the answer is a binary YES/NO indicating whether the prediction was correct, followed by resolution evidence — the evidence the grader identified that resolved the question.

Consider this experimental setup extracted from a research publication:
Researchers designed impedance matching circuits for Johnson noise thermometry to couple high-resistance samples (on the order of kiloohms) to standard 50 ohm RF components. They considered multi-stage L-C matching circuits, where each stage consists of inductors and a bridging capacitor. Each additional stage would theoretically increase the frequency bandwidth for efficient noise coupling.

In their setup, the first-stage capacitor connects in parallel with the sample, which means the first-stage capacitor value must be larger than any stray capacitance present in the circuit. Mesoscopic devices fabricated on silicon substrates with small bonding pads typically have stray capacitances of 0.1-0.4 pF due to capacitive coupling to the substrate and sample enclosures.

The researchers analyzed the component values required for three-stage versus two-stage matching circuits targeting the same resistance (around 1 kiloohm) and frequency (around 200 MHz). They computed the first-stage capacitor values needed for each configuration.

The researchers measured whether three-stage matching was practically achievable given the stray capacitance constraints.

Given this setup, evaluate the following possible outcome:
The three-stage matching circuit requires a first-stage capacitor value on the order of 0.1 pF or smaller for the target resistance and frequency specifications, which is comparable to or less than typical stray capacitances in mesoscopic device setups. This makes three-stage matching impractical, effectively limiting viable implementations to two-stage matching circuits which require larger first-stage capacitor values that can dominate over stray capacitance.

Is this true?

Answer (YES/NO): YES